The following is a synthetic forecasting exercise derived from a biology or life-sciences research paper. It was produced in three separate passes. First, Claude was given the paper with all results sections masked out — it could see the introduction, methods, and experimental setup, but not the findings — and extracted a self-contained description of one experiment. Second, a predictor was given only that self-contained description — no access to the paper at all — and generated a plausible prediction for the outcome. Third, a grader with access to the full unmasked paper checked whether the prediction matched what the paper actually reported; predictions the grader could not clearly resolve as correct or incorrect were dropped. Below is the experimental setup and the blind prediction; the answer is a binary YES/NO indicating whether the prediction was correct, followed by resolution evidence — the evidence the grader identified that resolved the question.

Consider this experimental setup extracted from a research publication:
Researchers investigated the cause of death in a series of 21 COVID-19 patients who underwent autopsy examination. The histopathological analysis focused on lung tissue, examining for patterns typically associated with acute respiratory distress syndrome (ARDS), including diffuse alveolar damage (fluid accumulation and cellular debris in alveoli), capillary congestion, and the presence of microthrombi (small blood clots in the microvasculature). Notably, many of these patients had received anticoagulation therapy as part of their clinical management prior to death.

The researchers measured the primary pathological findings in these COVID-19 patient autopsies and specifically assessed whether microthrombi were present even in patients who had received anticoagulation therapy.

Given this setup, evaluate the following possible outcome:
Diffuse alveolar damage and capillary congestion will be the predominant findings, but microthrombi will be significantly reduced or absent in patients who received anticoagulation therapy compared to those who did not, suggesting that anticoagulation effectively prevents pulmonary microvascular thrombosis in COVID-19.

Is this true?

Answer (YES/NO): NO